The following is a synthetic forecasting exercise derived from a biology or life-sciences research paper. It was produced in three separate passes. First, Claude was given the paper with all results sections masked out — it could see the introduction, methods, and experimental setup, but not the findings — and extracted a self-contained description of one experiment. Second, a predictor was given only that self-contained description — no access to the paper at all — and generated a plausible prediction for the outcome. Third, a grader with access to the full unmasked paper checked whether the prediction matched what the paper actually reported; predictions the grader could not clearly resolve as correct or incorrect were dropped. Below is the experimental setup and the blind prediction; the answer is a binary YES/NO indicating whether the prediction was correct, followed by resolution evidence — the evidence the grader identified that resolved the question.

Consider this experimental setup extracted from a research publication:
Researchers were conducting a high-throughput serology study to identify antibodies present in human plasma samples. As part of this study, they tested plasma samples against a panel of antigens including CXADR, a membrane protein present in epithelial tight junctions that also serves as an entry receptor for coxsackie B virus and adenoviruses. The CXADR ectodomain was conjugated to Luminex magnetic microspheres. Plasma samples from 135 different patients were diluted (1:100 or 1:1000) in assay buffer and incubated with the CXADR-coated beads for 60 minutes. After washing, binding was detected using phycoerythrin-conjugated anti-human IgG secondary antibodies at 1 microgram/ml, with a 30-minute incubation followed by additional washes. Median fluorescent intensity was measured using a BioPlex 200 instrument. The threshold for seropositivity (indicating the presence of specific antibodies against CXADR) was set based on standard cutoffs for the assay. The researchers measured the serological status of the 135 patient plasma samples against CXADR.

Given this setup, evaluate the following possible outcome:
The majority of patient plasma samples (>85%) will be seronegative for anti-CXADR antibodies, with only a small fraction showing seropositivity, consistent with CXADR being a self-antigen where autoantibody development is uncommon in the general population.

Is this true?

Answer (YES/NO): NO